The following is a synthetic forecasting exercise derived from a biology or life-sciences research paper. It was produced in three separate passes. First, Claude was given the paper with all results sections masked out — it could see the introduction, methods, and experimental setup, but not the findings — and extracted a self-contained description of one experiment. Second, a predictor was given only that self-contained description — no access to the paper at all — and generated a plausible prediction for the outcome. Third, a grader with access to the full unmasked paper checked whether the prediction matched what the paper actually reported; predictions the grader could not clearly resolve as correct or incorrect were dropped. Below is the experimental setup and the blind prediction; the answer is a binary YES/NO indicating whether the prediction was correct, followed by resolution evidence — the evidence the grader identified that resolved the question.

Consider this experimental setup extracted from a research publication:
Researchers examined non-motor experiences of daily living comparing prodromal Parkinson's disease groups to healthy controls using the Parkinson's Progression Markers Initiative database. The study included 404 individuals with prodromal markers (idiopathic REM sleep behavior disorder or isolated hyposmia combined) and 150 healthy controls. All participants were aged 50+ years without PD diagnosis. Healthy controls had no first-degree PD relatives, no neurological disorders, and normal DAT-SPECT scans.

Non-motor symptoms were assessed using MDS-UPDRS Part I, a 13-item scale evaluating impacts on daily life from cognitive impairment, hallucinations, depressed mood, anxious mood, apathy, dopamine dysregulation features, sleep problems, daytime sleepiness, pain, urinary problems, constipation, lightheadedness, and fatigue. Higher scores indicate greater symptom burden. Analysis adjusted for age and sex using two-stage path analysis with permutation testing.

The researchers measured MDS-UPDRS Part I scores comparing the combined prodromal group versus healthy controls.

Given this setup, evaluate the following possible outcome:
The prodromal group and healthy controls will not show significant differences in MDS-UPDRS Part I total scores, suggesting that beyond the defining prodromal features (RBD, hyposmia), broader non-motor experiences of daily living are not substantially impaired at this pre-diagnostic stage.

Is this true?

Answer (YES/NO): NO